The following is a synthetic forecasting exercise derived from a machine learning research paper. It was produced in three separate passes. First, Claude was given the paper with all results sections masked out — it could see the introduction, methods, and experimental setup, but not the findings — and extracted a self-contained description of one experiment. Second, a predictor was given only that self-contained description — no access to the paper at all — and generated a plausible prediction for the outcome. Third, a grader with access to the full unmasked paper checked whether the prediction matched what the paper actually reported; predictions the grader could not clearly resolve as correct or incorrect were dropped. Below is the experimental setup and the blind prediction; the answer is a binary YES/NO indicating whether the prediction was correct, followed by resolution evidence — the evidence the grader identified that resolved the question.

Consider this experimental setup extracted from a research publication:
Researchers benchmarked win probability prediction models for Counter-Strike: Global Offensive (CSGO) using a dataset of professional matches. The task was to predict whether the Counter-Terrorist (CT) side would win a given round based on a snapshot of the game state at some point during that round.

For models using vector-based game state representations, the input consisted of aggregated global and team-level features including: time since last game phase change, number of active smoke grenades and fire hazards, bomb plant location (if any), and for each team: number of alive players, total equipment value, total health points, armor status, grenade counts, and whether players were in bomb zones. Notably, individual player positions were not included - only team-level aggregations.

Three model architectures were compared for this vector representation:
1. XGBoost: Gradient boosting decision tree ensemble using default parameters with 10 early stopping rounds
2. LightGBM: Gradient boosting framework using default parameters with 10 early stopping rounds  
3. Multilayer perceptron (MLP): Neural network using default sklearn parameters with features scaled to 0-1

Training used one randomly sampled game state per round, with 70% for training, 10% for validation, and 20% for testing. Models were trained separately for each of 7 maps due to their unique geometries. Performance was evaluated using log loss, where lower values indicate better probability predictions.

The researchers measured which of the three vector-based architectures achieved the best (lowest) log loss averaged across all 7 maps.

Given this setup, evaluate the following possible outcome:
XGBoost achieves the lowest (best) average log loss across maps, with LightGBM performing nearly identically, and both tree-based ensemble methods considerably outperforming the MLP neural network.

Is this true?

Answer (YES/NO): NO